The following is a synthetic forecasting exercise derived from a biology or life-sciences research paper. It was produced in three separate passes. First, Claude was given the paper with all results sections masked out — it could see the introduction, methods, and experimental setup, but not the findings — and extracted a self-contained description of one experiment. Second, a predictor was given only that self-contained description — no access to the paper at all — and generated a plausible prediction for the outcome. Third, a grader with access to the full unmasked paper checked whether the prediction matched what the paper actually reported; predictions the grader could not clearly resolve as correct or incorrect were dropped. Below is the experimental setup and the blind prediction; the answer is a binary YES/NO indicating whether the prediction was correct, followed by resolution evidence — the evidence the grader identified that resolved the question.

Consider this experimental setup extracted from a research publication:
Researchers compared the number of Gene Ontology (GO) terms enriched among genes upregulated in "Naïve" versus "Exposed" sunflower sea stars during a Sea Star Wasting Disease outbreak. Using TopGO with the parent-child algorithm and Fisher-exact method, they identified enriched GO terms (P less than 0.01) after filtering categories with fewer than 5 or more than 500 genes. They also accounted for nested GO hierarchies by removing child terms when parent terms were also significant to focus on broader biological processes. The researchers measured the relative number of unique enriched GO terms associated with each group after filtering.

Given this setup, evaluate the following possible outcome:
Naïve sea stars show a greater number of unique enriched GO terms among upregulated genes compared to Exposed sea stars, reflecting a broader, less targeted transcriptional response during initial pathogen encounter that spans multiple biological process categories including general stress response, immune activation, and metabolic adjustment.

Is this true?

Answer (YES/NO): NO